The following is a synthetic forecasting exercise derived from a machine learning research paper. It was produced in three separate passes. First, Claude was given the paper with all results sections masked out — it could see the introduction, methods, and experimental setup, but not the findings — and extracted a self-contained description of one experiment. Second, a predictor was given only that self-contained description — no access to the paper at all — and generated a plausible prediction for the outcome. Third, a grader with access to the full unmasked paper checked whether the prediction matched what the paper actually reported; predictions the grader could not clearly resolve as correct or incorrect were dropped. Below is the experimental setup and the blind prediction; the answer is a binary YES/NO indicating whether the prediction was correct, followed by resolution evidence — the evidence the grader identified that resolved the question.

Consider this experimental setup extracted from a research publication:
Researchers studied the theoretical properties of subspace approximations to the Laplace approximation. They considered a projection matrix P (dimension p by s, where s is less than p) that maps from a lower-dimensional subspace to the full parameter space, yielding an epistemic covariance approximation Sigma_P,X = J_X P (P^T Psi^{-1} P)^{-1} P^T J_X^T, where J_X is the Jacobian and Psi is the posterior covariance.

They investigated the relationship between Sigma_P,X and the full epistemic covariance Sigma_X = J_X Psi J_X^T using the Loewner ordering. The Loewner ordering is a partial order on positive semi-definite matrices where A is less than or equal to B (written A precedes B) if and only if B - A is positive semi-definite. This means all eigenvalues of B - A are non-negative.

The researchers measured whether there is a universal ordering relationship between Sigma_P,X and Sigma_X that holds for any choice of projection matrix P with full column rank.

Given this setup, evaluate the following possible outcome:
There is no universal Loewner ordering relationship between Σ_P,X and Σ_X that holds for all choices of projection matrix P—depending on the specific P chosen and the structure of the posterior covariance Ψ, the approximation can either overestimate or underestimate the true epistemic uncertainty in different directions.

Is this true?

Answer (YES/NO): NO